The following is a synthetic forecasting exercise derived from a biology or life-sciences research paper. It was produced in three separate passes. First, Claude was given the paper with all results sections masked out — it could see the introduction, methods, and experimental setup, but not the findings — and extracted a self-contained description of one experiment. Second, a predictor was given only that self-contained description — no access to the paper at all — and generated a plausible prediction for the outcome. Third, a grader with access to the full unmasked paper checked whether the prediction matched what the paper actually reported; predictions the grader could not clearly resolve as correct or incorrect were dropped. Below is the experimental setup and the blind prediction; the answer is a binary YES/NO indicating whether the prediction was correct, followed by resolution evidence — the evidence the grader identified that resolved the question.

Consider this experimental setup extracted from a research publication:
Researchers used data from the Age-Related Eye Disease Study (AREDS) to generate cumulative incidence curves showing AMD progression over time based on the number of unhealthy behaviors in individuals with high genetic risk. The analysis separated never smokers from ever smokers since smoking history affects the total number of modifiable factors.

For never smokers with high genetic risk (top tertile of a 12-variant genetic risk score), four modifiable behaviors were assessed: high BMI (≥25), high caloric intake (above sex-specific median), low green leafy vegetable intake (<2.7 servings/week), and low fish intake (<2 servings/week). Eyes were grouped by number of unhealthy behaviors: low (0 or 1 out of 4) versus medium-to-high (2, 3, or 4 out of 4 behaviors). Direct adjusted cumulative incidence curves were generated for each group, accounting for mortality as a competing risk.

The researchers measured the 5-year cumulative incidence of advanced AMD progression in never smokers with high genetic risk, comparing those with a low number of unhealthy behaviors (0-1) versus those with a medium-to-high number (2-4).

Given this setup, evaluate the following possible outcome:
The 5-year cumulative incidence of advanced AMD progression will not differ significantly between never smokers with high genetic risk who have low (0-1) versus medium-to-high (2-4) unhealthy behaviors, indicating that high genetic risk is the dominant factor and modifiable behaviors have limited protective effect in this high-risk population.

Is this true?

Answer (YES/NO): NO